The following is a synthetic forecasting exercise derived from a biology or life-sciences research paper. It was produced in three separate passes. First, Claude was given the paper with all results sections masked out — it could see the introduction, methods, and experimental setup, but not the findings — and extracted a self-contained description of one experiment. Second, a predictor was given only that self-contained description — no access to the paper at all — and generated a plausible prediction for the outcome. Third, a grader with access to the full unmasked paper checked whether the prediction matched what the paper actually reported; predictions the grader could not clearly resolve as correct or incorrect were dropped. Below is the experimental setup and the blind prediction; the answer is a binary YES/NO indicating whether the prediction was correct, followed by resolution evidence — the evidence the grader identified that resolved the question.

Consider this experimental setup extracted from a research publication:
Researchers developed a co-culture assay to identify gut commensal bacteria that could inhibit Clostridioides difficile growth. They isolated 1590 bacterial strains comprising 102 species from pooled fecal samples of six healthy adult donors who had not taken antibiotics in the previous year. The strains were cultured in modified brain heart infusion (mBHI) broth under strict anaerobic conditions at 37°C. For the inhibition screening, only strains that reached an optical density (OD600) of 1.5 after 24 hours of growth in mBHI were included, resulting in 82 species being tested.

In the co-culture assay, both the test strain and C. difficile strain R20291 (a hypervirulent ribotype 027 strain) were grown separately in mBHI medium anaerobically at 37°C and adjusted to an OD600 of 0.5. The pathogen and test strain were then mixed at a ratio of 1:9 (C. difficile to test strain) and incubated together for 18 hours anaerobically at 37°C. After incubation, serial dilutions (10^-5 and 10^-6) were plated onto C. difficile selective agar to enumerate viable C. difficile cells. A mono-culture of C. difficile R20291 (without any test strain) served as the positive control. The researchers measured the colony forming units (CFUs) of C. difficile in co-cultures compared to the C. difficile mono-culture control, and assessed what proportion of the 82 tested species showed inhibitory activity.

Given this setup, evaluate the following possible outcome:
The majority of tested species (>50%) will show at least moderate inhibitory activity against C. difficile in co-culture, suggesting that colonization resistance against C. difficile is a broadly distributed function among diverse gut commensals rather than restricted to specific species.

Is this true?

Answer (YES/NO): YES